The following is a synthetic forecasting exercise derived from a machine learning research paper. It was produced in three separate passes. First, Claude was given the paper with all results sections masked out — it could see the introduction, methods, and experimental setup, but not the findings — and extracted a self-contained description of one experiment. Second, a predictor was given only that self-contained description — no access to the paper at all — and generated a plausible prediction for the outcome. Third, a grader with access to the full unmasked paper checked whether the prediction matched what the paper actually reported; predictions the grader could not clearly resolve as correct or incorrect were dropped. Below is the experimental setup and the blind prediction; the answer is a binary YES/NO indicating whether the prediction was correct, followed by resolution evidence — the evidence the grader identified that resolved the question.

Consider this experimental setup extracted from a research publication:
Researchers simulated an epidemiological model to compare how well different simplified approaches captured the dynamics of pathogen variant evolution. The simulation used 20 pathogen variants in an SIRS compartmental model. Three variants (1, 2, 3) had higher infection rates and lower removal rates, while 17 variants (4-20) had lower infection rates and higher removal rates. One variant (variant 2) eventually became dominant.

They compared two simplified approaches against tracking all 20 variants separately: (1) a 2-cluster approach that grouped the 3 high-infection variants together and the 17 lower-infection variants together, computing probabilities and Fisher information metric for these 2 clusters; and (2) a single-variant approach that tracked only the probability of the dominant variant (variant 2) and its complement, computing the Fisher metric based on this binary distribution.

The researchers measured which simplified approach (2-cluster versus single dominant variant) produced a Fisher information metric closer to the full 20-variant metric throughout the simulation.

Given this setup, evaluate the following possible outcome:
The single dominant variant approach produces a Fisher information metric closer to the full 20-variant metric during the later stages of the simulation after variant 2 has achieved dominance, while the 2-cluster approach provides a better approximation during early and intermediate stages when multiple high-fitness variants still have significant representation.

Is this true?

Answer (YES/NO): NO